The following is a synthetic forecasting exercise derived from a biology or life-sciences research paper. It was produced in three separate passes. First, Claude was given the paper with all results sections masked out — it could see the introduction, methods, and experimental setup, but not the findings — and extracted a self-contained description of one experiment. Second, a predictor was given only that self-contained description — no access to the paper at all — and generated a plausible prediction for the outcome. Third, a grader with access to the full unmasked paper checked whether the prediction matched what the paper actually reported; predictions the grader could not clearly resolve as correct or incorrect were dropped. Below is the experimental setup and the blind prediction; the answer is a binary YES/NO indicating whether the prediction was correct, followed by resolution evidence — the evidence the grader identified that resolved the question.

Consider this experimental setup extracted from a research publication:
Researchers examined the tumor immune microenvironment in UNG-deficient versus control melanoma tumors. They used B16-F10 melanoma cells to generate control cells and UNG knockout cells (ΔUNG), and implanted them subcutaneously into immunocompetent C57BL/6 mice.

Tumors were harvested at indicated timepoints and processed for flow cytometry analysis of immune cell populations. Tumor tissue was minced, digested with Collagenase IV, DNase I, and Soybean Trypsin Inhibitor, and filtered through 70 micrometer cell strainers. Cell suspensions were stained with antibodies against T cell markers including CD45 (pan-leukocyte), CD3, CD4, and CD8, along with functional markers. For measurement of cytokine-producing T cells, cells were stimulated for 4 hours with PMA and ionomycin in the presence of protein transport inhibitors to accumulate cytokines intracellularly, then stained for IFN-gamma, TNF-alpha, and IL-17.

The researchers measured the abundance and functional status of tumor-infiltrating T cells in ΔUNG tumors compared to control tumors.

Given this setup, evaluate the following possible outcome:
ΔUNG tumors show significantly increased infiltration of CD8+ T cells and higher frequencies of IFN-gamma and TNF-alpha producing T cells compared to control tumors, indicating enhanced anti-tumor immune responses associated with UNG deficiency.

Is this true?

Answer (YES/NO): NO